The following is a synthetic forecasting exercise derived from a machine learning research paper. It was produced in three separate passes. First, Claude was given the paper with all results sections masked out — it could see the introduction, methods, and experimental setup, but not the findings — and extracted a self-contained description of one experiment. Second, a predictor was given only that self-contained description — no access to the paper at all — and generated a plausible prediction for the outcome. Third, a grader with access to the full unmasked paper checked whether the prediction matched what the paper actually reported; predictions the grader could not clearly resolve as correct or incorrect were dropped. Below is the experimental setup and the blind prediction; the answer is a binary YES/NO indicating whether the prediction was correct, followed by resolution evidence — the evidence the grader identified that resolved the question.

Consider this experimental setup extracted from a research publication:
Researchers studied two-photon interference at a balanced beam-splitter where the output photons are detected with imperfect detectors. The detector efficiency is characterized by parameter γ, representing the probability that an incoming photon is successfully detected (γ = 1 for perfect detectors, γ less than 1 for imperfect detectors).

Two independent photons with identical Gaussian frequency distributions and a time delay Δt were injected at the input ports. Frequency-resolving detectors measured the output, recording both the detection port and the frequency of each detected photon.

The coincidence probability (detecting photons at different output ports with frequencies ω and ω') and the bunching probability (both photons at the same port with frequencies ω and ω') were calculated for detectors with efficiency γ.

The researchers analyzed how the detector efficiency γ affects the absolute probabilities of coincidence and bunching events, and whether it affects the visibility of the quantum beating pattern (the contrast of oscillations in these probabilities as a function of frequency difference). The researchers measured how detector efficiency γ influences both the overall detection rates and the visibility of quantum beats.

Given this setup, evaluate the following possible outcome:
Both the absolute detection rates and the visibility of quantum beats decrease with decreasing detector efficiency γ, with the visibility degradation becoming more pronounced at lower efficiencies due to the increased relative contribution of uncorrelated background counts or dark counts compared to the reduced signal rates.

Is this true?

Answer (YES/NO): NO